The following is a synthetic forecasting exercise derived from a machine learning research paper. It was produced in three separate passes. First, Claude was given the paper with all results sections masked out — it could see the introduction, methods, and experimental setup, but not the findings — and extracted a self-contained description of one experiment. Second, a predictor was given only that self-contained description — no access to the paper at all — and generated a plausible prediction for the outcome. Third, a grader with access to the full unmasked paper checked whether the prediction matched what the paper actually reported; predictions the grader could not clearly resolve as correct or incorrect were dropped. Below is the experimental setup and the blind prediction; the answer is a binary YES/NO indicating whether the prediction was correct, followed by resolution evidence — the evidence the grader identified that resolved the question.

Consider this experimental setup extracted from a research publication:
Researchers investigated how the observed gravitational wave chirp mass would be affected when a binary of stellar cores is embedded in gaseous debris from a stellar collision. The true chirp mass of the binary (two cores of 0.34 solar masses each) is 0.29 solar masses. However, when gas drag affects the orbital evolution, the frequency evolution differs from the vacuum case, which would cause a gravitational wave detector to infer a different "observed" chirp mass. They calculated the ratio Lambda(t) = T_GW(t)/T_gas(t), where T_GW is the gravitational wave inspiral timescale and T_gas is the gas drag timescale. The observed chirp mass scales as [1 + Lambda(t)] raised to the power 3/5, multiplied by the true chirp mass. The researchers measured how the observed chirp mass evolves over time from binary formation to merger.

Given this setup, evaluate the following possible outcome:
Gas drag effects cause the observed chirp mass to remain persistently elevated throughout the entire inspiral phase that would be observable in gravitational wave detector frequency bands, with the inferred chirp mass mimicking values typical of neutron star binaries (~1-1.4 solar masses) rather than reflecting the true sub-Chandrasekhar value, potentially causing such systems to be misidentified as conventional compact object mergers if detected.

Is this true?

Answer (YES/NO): NO